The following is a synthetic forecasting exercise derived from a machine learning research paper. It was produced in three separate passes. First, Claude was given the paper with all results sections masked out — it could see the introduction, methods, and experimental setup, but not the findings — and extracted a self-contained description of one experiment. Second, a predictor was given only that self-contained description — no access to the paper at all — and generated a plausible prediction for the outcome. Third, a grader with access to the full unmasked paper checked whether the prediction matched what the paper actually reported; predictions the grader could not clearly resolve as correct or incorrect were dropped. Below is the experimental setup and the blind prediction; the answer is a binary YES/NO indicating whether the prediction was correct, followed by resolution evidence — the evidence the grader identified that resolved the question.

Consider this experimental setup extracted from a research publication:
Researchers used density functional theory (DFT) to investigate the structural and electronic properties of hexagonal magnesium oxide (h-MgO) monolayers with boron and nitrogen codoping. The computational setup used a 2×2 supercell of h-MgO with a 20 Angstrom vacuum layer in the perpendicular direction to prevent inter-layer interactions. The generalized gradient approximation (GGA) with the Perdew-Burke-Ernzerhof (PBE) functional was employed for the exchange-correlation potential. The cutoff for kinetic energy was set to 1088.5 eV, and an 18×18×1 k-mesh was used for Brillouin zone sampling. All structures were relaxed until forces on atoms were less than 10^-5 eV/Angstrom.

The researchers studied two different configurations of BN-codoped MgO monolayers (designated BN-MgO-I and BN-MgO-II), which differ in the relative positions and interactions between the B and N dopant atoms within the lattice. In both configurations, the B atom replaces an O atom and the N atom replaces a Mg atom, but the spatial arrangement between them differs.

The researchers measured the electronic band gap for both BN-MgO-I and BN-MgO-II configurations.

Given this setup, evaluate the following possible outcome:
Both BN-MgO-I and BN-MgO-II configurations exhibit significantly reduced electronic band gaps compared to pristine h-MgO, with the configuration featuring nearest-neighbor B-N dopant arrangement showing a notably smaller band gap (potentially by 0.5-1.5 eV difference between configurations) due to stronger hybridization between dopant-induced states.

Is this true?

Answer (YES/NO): NO